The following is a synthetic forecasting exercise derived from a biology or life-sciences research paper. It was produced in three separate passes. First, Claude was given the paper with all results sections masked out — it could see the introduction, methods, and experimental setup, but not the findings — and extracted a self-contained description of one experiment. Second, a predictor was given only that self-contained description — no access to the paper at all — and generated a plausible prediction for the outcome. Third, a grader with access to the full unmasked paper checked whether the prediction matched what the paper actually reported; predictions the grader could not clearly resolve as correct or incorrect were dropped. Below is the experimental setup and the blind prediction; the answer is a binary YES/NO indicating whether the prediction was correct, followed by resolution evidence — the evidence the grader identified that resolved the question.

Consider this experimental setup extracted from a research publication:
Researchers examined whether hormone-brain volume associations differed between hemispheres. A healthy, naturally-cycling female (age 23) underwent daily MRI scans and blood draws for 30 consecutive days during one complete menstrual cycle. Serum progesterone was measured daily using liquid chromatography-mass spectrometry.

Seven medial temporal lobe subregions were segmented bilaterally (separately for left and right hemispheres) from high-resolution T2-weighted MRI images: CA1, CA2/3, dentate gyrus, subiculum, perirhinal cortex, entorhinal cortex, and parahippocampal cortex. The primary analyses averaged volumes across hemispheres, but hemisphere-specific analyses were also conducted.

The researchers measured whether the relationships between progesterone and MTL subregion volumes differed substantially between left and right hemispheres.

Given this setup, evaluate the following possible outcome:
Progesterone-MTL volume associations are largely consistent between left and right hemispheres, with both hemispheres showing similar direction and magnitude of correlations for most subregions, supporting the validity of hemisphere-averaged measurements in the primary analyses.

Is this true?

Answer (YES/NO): YES